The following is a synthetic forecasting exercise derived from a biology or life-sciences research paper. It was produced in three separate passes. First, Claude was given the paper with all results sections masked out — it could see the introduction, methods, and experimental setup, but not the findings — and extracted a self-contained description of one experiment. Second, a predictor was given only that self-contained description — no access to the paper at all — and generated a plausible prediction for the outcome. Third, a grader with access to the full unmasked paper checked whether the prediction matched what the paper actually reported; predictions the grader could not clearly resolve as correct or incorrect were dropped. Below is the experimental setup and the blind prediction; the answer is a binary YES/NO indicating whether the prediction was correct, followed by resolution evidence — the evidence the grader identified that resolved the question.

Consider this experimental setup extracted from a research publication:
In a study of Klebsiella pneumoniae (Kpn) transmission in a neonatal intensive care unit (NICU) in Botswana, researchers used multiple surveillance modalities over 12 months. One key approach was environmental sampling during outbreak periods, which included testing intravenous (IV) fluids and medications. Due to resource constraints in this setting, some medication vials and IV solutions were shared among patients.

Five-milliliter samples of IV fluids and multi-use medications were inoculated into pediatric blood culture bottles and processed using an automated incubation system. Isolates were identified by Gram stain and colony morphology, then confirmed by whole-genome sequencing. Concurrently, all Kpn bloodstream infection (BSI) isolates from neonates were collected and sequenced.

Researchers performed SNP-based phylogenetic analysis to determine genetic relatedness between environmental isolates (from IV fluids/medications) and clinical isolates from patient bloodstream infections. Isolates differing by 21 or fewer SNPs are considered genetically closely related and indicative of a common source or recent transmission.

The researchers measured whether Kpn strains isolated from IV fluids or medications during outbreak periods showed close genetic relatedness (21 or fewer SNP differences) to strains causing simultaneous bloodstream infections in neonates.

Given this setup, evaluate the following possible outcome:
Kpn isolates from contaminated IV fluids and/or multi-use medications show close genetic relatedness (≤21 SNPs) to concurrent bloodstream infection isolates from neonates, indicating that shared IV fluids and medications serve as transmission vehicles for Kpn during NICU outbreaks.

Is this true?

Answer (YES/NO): YES